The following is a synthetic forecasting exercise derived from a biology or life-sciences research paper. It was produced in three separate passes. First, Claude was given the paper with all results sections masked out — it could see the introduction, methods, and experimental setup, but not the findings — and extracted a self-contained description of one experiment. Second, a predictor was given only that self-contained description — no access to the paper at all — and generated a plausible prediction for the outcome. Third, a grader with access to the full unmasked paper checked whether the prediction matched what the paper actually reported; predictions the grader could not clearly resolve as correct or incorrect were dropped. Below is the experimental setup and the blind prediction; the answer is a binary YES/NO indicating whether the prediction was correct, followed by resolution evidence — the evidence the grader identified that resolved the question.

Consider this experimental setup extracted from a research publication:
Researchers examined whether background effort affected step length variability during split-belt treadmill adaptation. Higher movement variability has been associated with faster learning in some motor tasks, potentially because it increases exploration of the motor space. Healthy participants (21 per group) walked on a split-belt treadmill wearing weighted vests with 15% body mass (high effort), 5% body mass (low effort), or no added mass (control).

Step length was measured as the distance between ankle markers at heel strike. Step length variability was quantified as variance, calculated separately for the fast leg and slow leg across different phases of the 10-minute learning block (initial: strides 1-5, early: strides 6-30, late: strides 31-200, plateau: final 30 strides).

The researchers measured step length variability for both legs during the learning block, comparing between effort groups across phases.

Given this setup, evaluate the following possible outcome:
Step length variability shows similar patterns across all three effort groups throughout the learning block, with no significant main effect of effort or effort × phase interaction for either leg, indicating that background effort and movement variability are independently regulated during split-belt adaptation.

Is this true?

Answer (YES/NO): YES